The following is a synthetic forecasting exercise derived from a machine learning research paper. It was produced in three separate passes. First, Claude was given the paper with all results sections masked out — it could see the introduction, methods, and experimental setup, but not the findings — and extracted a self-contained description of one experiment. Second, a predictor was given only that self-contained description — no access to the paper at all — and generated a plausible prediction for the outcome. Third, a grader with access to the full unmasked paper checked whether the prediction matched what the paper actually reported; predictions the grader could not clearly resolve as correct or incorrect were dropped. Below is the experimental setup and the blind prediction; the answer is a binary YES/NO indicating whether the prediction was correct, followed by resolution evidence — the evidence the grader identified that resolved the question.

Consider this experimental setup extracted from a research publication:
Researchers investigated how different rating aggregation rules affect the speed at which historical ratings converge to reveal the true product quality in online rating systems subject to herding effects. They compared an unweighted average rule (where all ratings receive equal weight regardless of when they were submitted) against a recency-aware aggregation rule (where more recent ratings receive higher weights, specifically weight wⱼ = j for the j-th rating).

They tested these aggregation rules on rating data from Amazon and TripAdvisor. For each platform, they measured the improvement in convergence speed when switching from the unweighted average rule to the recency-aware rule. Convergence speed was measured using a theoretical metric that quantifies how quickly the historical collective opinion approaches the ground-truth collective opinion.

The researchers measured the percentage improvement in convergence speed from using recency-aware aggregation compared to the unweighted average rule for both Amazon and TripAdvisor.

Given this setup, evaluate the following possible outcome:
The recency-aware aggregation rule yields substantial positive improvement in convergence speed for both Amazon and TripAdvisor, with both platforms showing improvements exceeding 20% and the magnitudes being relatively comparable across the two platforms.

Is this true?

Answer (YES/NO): NO